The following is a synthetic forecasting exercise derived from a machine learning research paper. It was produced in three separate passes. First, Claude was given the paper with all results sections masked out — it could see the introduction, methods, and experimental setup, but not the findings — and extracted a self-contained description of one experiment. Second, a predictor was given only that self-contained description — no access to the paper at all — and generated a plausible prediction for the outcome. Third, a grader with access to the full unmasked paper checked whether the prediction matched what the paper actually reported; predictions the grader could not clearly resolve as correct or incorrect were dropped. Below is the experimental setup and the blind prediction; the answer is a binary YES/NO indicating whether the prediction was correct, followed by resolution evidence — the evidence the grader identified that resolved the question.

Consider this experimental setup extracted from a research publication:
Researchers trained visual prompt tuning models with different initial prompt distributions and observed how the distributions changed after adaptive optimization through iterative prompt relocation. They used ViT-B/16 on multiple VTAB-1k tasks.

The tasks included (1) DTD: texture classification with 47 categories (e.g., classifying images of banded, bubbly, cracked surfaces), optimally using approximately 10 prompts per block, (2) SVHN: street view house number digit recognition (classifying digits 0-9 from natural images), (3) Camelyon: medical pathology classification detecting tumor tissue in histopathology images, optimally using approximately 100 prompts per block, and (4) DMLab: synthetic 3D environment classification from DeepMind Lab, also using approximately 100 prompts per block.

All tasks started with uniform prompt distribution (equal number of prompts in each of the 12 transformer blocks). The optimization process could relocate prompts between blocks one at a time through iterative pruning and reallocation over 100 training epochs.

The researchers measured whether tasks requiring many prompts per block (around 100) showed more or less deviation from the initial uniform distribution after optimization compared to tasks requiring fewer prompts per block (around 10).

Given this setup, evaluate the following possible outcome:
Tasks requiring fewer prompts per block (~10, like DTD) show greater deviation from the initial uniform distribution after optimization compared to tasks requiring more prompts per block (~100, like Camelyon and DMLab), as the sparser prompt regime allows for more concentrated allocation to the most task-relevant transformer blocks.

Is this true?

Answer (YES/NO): YES